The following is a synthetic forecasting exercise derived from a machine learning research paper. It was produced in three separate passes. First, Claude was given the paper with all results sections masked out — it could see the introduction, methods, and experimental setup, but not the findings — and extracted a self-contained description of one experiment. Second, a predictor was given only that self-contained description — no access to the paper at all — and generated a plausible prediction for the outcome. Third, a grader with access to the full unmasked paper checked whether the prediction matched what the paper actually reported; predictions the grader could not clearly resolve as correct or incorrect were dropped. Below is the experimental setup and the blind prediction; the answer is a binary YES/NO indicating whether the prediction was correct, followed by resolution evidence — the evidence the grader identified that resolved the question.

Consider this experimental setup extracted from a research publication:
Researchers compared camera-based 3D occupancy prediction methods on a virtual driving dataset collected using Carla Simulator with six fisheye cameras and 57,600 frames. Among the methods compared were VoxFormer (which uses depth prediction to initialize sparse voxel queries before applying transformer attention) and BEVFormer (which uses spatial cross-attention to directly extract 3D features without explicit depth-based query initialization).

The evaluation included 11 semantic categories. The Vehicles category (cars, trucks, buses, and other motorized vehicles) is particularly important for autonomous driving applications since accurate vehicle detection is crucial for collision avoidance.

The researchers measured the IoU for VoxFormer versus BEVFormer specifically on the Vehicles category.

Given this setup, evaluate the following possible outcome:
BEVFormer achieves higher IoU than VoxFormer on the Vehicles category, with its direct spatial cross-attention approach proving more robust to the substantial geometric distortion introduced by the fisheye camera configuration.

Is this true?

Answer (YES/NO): NO